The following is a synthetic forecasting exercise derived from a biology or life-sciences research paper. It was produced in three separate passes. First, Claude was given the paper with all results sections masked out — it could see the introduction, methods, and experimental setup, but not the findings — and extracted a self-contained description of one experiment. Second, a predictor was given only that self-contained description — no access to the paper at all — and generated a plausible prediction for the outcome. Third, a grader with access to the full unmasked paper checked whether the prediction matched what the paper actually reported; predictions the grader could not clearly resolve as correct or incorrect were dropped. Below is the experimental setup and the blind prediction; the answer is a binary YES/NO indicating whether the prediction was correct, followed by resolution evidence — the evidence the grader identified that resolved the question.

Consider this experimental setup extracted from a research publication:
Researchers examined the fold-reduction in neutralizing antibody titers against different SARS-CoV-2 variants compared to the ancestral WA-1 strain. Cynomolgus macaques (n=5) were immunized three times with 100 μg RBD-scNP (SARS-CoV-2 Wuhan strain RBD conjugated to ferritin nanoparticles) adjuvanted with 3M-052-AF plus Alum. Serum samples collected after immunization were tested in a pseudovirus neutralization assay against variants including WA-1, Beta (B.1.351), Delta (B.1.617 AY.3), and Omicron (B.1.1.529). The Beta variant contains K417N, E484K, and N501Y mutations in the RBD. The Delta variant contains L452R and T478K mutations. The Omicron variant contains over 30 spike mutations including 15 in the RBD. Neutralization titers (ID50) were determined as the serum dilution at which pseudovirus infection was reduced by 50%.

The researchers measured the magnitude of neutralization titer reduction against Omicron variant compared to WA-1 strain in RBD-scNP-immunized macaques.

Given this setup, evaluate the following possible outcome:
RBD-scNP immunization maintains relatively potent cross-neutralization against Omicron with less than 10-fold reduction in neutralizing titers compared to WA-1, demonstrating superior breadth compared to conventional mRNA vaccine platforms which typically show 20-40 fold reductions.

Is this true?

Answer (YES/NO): NO